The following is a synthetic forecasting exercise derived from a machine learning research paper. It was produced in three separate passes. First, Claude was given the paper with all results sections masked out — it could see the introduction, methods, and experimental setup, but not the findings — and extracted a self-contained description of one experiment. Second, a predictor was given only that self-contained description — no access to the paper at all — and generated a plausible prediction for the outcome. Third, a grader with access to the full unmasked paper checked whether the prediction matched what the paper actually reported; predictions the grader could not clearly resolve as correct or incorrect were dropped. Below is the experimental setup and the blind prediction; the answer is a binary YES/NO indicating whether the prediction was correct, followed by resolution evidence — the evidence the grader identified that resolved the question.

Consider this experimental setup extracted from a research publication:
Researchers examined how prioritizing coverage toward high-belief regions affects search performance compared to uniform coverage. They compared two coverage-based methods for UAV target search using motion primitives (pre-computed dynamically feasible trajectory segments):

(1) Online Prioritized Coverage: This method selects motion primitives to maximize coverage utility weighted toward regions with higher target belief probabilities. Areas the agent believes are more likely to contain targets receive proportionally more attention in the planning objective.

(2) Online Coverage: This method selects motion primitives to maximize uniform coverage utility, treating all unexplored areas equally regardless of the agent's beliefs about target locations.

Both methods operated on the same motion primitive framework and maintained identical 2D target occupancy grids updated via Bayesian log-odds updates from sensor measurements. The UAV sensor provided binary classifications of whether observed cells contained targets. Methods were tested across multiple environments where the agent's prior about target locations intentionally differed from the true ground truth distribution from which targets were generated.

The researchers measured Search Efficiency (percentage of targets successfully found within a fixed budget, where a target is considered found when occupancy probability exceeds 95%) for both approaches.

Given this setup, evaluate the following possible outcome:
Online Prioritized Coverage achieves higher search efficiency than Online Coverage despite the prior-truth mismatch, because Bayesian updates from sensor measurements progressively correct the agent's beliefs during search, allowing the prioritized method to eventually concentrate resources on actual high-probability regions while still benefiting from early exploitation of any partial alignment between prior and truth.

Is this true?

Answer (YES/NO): YES